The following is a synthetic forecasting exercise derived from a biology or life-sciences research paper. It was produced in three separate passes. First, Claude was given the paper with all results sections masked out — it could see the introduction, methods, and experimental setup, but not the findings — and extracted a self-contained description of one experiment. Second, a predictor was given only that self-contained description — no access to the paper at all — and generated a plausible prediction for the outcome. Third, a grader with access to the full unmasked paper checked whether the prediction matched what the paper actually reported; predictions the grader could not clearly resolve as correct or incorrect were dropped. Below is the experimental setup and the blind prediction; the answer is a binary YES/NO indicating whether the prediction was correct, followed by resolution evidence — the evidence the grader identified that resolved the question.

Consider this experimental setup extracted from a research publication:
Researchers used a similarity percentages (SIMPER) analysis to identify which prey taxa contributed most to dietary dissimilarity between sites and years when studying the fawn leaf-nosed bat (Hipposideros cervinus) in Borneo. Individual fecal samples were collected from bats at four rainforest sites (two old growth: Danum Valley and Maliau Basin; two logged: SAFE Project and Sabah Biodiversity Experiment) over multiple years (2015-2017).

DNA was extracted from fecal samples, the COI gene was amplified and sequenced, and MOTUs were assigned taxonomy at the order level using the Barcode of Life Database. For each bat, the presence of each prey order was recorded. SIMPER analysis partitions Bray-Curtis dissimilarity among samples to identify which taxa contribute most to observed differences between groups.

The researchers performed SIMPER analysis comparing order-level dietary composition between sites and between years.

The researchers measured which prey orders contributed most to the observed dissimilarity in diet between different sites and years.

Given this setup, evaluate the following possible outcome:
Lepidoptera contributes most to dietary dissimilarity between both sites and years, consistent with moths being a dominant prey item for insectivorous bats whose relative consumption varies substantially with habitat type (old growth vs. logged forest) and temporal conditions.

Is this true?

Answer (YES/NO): NO